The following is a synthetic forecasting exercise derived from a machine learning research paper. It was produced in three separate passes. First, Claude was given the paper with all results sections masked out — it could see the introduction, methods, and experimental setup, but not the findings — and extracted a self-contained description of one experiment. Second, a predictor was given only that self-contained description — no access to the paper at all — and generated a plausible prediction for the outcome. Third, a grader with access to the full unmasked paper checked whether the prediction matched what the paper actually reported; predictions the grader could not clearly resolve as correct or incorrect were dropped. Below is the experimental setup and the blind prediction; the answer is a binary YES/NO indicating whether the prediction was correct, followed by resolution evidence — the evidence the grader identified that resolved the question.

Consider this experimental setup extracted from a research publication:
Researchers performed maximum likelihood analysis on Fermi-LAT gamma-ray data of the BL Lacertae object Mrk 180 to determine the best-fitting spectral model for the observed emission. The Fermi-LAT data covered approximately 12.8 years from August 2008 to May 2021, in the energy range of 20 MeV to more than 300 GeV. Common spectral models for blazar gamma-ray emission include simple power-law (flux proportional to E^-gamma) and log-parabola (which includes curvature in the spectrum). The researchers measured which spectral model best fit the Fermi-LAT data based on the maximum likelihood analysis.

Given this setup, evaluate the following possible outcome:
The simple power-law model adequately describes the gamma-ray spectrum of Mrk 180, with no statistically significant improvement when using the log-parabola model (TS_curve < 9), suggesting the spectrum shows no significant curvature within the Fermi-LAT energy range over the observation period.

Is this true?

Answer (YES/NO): NO